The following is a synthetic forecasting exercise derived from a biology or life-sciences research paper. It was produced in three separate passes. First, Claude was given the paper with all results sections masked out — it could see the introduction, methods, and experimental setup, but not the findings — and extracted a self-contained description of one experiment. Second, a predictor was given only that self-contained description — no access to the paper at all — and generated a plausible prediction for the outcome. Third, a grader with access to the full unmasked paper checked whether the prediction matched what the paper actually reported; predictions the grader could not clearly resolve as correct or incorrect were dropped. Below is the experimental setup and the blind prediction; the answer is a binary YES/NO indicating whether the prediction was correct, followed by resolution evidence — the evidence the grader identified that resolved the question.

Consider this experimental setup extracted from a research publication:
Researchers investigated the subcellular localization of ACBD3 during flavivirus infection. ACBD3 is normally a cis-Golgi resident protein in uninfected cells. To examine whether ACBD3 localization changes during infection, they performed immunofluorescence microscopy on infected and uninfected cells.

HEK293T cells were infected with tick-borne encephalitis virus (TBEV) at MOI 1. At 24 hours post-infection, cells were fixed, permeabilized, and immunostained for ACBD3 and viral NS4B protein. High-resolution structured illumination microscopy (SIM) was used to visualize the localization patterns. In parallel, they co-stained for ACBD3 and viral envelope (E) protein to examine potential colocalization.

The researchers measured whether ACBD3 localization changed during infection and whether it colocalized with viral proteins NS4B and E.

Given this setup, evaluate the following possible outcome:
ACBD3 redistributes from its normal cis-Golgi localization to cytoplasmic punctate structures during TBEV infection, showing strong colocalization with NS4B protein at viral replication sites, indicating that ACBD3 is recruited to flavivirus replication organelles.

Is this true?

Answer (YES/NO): NO